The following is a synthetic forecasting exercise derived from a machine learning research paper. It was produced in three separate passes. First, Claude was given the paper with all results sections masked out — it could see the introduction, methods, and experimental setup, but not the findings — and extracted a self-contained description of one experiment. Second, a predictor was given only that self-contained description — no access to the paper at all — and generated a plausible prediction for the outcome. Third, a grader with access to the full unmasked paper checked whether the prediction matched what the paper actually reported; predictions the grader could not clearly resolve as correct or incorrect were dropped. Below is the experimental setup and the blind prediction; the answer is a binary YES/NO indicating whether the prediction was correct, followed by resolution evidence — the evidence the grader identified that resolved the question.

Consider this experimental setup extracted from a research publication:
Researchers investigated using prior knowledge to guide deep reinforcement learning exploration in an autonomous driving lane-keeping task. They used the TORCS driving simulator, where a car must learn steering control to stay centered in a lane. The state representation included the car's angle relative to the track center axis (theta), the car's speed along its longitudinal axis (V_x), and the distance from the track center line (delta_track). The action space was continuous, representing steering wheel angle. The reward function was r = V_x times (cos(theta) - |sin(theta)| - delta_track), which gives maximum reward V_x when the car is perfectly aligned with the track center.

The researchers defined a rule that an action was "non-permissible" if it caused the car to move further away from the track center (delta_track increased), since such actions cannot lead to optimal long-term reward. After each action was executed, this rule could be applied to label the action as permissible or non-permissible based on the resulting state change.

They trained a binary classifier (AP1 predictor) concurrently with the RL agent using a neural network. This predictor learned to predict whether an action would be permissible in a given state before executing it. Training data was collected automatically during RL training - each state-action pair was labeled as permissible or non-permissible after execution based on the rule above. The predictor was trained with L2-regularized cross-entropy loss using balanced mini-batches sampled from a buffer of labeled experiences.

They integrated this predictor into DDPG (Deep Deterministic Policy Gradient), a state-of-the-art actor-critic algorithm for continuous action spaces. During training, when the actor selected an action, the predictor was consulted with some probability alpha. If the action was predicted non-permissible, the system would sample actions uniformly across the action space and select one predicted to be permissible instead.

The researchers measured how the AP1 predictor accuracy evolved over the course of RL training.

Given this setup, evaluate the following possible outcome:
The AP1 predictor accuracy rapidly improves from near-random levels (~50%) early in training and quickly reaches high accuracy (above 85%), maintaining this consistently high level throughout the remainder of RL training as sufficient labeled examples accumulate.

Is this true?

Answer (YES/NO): NO